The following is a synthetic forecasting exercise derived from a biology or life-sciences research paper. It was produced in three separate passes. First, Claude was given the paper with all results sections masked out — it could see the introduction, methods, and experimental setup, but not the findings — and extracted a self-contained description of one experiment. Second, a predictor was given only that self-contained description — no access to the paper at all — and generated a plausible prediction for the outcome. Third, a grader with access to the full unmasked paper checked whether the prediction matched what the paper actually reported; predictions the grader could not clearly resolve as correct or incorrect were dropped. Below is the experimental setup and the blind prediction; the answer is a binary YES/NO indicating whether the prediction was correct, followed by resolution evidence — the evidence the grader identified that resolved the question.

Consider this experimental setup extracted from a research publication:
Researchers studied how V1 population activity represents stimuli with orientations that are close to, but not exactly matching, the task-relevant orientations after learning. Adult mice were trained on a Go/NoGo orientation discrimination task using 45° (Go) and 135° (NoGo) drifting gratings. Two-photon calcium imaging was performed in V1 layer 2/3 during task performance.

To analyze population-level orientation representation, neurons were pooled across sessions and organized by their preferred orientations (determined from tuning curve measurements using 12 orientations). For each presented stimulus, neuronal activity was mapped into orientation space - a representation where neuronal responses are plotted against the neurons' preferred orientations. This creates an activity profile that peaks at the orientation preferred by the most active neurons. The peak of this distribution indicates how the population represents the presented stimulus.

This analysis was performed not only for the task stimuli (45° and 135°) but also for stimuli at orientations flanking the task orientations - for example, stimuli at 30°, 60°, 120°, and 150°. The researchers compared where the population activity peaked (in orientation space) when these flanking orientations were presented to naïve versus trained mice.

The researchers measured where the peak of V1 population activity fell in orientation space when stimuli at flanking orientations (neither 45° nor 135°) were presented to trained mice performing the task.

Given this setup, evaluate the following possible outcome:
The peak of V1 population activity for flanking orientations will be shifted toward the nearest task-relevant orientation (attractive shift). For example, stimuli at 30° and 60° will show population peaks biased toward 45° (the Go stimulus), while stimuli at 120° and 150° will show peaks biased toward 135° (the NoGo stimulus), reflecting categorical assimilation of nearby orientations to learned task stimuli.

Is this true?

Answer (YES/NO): YES